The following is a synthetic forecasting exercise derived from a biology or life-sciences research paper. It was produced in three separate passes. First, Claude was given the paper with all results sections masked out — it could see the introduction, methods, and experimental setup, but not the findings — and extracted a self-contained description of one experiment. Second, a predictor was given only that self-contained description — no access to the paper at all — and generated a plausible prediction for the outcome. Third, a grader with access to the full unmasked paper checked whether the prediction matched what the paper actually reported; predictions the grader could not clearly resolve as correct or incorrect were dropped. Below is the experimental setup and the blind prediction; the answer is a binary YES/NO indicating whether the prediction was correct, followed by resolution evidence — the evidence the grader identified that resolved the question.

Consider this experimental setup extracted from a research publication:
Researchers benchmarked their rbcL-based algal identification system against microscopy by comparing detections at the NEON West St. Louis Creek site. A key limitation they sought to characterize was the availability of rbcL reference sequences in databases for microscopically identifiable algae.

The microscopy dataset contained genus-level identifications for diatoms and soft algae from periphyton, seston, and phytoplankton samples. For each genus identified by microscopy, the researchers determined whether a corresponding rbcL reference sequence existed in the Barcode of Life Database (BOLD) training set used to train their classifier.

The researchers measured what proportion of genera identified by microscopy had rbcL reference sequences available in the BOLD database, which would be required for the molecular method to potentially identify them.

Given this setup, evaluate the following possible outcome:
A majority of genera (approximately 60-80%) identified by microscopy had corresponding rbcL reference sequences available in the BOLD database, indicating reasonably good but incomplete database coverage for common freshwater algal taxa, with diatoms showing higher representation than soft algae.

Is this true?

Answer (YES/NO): NO